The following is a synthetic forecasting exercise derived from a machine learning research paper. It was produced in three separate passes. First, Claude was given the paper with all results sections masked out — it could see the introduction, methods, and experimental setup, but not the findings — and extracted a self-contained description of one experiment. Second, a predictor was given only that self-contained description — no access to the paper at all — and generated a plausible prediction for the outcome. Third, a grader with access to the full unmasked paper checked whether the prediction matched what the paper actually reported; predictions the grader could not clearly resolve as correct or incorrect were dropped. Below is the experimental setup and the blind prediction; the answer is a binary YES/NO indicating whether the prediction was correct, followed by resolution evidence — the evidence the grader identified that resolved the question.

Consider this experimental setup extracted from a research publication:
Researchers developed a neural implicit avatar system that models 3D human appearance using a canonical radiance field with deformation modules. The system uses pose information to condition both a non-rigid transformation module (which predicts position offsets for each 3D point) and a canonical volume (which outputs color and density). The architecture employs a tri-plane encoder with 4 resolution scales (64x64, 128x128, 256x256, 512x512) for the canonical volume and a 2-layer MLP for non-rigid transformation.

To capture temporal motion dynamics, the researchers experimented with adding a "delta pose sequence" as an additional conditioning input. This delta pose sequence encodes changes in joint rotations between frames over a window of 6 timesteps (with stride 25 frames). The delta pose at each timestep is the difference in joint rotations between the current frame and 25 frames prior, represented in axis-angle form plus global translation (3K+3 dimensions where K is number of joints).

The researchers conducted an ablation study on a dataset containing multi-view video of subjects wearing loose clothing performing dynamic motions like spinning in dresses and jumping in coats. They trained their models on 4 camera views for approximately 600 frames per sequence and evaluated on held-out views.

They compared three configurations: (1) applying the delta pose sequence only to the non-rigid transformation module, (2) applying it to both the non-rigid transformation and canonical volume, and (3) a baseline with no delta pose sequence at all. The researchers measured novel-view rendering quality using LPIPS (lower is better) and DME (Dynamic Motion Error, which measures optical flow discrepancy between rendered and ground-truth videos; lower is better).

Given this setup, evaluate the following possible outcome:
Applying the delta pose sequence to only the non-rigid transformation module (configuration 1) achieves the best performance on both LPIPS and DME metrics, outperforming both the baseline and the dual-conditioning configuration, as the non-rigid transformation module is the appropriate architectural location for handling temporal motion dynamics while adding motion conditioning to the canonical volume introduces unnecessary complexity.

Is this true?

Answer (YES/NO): NO